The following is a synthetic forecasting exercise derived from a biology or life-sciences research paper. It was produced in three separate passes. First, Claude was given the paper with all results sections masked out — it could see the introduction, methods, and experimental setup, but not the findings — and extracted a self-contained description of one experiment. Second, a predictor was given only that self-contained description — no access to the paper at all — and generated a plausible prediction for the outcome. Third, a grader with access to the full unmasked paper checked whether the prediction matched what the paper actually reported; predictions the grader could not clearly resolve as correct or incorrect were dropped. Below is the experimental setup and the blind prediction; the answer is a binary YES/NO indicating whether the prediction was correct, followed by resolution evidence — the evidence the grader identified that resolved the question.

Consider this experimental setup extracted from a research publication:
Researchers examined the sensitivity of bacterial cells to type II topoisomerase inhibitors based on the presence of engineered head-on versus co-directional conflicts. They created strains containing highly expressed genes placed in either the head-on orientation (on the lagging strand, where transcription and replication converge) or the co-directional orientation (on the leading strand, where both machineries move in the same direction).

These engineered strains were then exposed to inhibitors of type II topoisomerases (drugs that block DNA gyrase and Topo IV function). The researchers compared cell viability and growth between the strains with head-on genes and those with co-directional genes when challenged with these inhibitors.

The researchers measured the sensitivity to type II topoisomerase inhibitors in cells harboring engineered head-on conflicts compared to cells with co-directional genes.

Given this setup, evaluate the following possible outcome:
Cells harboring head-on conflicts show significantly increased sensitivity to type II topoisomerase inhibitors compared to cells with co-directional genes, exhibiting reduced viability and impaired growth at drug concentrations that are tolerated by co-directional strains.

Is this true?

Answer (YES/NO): YES